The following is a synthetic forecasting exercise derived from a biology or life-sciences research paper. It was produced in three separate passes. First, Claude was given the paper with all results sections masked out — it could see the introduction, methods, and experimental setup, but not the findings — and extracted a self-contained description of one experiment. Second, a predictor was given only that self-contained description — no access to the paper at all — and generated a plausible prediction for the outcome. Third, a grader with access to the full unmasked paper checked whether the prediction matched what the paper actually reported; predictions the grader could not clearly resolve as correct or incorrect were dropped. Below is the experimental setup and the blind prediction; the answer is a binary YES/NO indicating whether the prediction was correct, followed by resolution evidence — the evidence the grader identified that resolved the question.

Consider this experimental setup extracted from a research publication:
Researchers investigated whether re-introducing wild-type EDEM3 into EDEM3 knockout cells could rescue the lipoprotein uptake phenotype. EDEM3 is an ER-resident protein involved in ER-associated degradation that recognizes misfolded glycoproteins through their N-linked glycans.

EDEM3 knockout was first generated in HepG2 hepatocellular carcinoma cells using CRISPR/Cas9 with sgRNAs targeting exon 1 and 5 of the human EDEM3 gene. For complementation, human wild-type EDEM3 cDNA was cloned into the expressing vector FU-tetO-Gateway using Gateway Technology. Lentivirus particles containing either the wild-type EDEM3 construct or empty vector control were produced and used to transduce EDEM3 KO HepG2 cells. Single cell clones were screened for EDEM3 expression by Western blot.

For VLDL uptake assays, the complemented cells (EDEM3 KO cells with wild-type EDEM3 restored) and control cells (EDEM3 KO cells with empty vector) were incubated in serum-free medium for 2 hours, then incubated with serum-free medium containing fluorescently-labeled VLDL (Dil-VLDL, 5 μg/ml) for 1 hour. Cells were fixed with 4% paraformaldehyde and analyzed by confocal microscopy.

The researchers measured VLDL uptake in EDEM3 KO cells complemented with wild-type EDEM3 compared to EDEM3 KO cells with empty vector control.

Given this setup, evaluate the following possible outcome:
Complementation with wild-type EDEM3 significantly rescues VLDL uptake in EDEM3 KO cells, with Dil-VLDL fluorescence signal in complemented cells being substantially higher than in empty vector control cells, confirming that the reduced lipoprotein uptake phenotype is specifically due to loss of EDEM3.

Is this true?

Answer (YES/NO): NO